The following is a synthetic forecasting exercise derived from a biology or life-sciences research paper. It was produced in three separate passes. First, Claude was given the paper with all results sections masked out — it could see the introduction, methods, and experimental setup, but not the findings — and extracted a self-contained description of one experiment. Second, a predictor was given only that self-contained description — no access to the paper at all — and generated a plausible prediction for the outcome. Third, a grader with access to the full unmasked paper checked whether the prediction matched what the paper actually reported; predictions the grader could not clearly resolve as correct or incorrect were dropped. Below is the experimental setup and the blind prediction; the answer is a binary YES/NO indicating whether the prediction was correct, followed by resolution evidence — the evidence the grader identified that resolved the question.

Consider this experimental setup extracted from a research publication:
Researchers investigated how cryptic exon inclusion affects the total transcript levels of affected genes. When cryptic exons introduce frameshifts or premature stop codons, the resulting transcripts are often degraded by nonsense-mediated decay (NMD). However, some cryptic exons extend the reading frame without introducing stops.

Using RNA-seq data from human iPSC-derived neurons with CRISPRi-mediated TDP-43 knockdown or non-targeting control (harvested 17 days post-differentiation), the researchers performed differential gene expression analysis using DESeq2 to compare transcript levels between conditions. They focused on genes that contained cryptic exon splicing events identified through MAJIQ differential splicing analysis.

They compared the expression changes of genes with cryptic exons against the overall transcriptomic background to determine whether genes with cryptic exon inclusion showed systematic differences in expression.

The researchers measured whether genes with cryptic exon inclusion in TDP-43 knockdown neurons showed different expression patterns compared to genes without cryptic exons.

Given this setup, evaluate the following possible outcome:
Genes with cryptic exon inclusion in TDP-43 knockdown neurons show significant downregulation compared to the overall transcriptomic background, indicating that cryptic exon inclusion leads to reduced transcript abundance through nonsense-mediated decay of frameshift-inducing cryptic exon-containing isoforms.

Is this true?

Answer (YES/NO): NO